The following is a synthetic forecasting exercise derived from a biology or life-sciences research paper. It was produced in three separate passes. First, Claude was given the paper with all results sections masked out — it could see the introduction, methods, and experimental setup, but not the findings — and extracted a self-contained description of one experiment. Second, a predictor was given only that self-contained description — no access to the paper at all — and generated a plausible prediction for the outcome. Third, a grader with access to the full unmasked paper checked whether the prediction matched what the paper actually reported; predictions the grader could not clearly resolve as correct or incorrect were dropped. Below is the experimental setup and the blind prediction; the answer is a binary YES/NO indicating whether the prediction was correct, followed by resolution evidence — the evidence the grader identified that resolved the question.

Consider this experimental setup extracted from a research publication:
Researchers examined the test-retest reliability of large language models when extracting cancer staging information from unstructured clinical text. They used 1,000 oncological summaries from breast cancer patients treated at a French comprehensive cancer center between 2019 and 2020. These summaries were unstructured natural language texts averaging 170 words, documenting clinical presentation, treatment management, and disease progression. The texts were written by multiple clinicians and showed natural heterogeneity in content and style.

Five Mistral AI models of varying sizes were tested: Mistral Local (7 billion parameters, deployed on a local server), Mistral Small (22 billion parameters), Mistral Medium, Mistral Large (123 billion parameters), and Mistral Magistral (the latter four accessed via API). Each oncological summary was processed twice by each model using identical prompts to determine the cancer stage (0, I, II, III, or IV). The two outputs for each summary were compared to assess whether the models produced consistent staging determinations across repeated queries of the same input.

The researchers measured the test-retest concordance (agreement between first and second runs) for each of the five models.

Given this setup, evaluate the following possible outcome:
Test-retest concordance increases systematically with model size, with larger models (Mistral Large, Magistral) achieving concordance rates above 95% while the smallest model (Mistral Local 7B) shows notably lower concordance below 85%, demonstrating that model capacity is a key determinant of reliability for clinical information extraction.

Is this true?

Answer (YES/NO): NO